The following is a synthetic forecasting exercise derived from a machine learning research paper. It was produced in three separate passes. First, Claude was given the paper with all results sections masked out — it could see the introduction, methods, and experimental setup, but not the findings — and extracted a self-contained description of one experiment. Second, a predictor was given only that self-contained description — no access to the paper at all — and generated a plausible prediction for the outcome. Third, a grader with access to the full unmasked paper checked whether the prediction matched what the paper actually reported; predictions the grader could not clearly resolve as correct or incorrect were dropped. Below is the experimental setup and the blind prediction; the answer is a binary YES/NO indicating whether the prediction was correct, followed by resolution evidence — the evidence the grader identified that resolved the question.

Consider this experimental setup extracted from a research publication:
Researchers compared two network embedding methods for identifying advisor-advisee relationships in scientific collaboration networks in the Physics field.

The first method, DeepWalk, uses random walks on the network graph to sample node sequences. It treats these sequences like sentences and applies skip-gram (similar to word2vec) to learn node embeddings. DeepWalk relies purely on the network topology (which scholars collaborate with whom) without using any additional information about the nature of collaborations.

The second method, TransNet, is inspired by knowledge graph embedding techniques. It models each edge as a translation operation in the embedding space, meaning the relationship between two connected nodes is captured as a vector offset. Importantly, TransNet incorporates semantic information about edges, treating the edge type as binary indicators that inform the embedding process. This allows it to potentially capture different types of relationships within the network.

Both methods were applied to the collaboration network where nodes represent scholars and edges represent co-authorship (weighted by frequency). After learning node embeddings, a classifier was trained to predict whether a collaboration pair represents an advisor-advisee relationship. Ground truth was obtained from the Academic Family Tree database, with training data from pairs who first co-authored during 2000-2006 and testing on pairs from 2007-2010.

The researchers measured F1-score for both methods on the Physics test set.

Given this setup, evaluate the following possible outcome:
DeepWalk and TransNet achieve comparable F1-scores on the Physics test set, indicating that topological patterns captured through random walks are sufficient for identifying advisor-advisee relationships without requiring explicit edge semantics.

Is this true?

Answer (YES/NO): NO